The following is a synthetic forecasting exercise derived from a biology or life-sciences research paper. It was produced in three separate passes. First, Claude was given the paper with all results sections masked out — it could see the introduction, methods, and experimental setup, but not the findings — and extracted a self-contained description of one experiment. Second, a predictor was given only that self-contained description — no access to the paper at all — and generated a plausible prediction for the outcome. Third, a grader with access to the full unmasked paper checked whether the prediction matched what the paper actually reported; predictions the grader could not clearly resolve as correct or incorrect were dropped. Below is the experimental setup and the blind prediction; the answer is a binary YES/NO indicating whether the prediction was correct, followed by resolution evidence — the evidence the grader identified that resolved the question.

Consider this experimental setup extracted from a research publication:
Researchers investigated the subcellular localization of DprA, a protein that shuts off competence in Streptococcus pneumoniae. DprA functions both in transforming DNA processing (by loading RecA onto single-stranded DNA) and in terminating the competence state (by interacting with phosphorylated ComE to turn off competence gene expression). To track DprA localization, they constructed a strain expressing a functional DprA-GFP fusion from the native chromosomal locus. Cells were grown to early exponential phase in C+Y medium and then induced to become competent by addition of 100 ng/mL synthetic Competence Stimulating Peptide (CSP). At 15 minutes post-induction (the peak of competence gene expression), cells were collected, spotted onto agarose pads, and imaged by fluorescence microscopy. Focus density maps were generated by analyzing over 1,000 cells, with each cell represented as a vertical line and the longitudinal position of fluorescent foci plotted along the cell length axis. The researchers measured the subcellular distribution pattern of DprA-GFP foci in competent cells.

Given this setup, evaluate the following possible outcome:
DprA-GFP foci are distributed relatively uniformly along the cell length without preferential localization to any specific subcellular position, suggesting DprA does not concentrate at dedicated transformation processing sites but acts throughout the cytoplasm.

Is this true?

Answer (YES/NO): NO